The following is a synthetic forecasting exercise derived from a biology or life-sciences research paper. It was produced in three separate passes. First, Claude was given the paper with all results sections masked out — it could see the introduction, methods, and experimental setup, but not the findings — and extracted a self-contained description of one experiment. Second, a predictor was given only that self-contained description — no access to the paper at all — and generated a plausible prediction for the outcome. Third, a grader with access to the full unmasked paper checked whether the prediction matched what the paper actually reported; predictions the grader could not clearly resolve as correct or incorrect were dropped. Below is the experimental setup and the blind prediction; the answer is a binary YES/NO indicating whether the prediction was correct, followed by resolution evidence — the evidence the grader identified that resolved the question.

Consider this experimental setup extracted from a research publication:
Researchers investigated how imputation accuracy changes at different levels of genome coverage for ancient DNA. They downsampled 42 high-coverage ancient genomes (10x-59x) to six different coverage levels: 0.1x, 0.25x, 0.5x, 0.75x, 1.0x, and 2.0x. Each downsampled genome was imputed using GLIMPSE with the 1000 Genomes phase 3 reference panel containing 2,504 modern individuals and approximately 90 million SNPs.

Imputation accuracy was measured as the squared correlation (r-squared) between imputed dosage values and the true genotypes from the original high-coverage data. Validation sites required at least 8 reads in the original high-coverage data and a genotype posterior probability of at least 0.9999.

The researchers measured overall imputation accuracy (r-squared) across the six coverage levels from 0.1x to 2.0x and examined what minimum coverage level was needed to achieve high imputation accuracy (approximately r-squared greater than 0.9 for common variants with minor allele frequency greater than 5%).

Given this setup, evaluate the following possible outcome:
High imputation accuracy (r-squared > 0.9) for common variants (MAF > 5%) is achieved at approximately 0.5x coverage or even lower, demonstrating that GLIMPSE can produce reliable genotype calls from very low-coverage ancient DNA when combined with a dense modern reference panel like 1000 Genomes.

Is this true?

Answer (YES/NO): NO